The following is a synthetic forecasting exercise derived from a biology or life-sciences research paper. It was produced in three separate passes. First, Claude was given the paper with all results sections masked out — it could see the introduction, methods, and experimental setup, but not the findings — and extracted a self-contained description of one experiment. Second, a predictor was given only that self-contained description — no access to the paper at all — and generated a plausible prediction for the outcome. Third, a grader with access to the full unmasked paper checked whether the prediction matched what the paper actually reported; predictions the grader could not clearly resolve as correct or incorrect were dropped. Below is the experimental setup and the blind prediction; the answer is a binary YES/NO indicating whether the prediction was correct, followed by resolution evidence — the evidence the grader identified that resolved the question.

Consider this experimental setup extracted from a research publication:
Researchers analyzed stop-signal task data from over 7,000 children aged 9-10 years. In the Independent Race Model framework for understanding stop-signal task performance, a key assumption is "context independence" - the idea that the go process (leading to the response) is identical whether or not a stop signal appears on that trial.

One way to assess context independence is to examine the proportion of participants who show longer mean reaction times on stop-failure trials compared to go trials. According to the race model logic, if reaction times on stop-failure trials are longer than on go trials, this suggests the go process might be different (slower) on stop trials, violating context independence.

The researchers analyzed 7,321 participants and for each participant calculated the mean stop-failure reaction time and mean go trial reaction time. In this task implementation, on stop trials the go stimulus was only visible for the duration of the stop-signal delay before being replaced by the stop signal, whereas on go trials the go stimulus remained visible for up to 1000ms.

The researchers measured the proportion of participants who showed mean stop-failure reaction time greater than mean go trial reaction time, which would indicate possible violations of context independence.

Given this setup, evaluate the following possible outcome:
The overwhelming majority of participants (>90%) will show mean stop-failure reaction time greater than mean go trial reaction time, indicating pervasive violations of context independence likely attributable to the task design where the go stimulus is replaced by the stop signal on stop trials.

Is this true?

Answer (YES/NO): NO